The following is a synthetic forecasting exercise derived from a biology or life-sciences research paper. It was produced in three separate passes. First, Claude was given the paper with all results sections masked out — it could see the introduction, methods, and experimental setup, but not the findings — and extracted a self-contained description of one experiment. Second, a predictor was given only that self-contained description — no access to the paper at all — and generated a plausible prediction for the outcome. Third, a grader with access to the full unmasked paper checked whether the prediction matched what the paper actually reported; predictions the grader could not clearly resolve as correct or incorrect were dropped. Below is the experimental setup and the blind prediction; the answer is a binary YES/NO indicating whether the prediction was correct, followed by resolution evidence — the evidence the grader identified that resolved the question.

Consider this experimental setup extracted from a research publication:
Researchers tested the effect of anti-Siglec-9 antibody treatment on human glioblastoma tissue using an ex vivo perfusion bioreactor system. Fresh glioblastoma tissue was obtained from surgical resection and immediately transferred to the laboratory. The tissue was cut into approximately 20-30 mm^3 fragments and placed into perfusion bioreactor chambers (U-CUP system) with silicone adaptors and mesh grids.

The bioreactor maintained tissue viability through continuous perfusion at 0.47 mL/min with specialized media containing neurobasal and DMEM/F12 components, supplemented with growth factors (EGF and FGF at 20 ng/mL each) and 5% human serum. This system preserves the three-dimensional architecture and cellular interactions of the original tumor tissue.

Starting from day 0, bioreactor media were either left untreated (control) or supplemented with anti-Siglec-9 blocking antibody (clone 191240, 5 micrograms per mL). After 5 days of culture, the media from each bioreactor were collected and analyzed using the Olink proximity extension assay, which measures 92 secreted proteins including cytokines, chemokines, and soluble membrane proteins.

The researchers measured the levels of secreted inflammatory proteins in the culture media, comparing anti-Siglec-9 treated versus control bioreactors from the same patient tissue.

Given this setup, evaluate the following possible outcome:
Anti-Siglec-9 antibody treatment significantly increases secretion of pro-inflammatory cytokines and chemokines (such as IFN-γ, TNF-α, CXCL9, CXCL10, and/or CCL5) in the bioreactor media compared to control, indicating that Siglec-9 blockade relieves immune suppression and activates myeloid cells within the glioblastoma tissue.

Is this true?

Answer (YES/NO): YES